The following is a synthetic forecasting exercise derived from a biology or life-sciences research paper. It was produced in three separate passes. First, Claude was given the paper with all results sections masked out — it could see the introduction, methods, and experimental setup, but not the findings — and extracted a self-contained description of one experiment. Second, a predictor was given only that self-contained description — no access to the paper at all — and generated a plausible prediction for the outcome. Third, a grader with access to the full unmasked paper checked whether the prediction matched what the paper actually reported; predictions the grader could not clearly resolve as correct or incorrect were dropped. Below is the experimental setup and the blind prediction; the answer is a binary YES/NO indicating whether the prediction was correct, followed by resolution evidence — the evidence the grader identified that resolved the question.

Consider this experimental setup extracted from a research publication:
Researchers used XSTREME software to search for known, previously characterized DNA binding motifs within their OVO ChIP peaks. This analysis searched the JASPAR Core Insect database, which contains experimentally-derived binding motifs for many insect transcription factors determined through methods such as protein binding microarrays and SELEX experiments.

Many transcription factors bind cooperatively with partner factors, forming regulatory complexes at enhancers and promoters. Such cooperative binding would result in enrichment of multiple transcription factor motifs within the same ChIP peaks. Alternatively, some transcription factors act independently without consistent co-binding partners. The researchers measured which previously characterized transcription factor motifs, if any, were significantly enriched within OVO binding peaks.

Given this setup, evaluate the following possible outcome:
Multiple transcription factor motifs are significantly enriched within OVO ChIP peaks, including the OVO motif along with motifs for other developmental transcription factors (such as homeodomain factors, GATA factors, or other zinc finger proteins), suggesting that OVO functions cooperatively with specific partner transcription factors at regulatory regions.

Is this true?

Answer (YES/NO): NO